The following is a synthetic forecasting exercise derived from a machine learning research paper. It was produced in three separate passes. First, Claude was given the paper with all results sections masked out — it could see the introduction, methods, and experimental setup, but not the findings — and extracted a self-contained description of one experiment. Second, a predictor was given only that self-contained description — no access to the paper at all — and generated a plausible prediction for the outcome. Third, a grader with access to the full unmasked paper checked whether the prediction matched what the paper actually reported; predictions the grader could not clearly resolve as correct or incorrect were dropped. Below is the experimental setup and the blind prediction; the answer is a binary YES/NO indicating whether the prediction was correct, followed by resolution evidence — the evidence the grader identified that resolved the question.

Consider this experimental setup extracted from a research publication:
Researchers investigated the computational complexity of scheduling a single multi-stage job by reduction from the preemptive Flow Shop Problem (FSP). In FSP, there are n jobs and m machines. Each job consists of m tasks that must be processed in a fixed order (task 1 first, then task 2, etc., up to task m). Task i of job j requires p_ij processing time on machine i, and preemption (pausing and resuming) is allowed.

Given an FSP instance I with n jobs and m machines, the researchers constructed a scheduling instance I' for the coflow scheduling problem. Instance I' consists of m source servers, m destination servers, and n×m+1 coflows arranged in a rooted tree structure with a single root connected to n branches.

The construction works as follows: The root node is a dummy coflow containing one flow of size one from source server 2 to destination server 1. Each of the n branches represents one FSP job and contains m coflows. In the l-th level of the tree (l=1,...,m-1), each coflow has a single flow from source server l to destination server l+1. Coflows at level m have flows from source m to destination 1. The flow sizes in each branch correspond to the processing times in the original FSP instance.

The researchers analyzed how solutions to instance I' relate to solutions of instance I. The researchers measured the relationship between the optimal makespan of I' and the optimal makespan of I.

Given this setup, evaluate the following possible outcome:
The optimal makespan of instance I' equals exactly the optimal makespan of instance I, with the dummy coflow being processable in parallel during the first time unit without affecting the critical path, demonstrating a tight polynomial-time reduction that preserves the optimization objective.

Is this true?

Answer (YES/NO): NO